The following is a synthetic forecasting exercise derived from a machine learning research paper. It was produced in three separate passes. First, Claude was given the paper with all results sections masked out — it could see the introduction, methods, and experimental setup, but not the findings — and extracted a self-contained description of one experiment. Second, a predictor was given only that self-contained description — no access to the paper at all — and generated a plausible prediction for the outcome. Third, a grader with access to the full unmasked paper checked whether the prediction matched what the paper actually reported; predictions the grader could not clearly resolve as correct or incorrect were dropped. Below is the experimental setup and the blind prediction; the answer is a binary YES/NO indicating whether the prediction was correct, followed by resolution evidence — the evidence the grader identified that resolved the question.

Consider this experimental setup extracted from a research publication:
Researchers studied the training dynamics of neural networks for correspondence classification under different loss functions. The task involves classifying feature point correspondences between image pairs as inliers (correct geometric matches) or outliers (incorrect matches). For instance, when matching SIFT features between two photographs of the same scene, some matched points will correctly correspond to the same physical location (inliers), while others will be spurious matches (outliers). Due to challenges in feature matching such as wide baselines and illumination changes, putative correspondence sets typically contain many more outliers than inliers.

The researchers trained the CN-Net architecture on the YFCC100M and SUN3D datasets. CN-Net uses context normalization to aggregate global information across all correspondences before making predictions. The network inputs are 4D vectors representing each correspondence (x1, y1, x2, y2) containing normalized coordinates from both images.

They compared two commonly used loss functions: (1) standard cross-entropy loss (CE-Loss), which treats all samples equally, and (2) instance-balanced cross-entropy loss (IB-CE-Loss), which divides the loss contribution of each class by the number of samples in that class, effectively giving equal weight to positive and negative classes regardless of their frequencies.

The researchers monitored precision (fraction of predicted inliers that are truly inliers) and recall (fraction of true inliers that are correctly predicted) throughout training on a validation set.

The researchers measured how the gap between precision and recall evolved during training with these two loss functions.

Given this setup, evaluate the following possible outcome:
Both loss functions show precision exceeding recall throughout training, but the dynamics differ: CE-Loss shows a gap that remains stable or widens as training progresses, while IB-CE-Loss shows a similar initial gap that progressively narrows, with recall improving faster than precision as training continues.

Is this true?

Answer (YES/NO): NO